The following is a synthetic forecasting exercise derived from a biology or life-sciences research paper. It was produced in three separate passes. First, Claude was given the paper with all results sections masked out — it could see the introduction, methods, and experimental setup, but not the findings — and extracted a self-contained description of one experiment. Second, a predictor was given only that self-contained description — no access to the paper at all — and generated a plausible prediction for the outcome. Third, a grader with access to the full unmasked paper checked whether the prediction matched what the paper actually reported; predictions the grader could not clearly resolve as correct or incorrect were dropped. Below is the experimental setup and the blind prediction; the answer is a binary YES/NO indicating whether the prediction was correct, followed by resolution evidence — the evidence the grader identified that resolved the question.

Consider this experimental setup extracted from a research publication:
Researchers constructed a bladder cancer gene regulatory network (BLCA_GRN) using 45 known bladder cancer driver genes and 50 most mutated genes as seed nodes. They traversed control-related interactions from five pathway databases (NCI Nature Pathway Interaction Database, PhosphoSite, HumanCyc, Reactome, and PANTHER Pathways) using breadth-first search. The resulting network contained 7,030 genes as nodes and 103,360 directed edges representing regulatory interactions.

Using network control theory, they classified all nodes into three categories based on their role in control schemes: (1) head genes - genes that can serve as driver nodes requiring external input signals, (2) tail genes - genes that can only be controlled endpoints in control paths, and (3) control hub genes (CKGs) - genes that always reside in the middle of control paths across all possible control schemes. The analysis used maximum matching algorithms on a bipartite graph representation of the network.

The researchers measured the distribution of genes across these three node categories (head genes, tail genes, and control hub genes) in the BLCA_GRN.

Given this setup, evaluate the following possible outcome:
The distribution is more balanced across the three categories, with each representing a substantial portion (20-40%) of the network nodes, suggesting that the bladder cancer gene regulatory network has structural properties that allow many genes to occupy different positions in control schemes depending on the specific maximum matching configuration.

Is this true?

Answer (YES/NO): NO